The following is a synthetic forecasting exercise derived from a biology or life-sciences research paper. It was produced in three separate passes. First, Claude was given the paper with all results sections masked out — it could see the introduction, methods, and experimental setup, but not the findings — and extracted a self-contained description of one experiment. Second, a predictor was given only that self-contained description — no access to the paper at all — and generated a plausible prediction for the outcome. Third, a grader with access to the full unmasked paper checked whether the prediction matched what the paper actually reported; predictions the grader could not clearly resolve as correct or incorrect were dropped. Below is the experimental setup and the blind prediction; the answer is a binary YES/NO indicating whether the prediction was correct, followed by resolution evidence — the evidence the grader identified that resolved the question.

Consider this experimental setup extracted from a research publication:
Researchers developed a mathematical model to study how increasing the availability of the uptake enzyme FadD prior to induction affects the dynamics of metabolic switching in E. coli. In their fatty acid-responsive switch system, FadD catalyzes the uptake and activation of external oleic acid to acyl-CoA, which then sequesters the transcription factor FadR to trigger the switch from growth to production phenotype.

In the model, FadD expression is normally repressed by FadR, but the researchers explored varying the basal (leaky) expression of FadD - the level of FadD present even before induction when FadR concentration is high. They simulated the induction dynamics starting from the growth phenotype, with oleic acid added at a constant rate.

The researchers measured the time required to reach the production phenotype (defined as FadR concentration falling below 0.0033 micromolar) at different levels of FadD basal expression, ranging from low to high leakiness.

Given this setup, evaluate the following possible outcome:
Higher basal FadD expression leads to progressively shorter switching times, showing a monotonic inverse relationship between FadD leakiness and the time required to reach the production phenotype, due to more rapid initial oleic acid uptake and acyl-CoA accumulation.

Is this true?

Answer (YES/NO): YES